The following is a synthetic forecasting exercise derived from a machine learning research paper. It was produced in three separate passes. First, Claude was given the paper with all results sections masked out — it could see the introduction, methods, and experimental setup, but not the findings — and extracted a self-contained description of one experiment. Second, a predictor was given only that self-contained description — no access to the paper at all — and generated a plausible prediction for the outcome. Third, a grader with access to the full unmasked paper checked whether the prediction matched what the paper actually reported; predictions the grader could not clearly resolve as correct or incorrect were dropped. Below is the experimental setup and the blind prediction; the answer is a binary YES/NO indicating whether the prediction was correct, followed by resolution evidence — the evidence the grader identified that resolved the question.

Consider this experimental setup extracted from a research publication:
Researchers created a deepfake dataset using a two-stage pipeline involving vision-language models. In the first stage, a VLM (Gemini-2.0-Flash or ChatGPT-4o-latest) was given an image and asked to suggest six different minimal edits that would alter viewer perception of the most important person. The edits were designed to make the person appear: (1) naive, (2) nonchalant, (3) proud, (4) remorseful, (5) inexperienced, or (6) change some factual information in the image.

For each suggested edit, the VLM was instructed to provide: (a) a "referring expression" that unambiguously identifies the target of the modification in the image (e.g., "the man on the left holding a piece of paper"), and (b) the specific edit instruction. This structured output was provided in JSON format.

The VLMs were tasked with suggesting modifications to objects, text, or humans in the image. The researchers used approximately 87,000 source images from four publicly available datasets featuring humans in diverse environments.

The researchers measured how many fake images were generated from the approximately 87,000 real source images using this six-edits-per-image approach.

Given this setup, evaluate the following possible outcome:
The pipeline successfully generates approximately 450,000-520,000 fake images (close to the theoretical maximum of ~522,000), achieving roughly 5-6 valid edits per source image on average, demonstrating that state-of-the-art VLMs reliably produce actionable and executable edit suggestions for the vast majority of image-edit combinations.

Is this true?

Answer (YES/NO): NO